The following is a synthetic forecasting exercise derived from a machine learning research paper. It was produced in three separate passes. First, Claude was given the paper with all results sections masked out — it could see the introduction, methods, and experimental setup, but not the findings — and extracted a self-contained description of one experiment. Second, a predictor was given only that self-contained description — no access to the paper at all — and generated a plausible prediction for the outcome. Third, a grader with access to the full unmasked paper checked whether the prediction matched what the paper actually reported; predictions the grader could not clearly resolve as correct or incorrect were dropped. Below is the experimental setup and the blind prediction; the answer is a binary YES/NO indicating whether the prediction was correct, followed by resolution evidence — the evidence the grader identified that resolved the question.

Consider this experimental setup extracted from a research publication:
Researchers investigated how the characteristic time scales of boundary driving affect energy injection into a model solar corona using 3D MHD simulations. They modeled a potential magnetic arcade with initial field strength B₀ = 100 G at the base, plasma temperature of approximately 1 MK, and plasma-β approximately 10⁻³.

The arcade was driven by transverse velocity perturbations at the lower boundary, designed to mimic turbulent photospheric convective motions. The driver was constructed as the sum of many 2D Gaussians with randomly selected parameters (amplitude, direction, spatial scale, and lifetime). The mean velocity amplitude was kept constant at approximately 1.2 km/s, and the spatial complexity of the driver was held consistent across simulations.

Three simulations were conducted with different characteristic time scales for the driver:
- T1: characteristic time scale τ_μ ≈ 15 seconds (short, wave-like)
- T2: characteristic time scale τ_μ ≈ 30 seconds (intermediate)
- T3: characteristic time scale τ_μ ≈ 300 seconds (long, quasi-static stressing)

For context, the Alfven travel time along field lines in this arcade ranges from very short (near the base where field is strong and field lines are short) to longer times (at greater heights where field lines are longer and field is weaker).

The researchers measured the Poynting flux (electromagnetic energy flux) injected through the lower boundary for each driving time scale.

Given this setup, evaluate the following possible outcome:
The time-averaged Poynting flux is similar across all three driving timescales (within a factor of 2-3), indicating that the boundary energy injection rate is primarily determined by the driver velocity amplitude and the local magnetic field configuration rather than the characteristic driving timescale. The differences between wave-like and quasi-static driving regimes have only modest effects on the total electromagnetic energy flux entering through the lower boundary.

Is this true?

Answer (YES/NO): NO